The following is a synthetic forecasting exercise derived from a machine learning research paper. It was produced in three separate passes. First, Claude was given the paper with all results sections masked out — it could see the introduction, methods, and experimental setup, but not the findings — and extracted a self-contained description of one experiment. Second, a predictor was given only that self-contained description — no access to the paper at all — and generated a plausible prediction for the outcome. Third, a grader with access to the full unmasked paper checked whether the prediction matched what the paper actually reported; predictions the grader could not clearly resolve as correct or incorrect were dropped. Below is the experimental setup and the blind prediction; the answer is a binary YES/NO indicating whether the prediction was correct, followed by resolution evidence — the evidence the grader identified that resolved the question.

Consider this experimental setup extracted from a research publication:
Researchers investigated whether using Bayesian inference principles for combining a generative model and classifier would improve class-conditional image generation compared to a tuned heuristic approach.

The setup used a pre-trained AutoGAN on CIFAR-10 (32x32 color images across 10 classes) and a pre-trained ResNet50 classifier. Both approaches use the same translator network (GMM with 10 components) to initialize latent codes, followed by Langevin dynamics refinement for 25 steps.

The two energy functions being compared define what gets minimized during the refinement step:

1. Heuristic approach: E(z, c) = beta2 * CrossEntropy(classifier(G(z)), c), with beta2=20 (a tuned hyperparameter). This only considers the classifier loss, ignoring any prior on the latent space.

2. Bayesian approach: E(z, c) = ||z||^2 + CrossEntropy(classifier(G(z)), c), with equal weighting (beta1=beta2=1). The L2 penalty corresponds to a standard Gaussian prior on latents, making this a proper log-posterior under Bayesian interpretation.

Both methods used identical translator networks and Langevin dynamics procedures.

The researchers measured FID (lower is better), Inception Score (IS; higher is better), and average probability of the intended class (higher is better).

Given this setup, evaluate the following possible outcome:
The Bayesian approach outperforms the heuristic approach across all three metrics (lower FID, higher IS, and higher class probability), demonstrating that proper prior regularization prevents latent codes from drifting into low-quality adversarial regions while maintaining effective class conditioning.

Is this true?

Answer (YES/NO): NO